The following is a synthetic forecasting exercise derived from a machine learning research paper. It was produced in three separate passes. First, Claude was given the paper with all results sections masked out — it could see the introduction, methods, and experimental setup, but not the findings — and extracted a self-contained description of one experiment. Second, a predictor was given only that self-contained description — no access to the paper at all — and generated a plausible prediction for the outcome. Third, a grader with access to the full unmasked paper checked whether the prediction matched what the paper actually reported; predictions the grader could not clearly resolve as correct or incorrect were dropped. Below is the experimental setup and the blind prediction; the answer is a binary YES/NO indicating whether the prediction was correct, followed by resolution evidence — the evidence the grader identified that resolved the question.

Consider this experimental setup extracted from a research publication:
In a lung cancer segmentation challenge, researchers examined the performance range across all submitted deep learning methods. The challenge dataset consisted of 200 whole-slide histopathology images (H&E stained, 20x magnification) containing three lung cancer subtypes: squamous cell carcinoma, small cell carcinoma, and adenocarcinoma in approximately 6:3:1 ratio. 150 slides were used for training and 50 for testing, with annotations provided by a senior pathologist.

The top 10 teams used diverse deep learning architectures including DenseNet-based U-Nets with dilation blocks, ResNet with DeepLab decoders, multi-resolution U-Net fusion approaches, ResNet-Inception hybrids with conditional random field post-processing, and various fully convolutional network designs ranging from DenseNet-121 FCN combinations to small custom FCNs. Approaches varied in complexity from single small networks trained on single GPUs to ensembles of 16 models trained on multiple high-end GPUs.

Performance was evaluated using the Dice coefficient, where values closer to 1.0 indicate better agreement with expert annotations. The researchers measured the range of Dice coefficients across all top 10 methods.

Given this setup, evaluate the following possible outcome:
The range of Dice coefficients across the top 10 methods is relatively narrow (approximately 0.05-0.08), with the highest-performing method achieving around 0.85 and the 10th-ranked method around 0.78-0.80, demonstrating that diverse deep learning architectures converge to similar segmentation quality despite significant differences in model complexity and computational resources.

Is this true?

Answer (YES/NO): NO